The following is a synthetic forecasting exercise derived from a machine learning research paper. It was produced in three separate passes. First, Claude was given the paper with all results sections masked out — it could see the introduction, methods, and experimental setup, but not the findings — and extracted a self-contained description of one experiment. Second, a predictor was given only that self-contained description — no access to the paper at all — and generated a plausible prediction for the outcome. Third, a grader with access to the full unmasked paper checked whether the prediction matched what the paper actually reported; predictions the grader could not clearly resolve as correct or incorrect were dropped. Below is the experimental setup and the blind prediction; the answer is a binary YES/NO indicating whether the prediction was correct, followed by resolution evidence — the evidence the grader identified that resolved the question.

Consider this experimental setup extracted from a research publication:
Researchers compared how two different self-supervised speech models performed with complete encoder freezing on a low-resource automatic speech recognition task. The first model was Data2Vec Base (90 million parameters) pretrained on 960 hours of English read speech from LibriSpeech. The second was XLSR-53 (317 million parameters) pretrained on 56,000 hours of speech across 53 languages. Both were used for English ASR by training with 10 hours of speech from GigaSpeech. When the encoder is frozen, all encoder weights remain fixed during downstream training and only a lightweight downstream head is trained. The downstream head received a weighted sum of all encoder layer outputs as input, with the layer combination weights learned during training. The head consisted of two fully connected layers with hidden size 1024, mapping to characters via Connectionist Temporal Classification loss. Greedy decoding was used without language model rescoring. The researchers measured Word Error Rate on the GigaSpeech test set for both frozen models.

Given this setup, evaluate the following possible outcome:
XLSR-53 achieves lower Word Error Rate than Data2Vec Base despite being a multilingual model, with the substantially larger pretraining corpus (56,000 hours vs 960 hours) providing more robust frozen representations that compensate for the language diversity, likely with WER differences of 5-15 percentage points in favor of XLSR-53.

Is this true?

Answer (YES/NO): NO